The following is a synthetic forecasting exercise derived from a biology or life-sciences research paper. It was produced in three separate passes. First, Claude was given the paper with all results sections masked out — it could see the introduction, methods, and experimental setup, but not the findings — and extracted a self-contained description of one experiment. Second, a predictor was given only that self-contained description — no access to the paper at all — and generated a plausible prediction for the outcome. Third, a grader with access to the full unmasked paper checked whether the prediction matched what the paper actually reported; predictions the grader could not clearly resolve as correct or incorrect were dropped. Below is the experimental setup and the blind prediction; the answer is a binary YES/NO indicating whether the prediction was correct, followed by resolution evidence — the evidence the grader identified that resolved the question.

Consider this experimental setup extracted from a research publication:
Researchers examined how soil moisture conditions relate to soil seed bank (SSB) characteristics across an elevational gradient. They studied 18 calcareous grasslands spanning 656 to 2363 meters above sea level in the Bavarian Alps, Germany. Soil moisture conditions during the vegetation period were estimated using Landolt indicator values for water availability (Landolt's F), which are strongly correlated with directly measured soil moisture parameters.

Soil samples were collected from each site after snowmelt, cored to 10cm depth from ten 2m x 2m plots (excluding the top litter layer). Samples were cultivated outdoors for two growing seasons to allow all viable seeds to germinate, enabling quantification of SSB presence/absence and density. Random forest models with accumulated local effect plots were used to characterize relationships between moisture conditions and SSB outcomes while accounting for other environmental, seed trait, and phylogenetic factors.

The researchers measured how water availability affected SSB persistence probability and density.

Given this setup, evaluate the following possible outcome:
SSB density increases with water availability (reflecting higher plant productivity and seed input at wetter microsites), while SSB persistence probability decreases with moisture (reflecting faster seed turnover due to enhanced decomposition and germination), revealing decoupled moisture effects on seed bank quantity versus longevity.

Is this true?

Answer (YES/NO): NO